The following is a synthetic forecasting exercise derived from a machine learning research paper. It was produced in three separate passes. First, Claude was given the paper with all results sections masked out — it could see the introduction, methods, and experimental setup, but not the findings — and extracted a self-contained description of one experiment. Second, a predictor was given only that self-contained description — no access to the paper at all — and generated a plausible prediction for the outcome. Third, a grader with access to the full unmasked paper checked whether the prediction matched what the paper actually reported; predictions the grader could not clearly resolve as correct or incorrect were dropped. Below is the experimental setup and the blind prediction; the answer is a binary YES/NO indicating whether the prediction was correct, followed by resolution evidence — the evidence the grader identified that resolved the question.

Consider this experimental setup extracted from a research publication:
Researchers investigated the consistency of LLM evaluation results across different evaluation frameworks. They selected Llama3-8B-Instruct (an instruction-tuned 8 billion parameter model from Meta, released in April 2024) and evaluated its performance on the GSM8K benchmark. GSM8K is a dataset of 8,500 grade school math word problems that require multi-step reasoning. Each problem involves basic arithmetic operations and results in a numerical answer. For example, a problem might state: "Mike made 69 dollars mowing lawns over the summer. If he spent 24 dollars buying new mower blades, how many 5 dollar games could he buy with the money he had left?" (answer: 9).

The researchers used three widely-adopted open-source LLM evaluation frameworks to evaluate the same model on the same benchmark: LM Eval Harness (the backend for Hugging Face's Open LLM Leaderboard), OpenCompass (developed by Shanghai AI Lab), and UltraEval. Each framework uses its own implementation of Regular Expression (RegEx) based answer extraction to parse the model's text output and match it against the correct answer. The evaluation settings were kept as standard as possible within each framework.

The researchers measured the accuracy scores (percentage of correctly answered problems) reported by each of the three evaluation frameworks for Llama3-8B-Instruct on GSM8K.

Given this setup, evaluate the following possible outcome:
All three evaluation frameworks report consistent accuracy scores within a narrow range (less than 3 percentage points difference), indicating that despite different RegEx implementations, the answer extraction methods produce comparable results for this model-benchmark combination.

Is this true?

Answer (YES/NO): NO